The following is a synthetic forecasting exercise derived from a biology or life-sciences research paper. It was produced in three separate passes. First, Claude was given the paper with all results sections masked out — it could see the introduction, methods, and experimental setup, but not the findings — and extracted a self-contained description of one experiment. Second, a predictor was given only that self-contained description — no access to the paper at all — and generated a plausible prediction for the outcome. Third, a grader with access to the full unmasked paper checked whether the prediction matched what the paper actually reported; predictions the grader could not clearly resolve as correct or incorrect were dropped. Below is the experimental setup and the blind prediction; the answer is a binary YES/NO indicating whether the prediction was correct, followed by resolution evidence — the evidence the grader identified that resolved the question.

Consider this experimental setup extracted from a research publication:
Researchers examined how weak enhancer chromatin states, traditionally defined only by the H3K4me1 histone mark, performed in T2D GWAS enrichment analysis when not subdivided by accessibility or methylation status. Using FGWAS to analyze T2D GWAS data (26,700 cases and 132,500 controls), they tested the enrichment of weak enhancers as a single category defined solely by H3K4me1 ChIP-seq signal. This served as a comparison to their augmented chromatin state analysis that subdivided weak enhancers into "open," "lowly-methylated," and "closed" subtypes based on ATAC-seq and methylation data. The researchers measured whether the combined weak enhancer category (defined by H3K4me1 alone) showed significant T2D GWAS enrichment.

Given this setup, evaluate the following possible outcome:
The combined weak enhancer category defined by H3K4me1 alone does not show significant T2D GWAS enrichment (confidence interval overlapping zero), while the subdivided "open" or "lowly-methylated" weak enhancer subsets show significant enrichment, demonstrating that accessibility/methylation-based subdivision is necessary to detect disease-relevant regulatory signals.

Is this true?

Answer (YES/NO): NO